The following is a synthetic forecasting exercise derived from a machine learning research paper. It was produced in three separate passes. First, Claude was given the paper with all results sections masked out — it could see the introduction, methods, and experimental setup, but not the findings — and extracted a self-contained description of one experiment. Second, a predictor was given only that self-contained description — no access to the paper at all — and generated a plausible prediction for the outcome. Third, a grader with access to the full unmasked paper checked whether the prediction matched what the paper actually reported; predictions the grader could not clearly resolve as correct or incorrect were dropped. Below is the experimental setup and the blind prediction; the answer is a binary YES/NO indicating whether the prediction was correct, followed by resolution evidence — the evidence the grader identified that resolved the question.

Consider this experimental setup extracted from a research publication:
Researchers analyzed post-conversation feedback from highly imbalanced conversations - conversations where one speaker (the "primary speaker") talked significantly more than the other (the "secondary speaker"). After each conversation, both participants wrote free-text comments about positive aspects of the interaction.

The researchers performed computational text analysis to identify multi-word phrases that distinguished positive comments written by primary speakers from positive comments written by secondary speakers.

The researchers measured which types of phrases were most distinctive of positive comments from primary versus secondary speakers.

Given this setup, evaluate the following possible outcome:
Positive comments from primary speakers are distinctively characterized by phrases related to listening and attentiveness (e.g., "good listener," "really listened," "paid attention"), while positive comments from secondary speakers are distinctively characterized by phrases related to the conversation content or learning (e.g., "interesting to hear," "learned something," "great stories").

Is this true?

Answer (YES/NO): YES